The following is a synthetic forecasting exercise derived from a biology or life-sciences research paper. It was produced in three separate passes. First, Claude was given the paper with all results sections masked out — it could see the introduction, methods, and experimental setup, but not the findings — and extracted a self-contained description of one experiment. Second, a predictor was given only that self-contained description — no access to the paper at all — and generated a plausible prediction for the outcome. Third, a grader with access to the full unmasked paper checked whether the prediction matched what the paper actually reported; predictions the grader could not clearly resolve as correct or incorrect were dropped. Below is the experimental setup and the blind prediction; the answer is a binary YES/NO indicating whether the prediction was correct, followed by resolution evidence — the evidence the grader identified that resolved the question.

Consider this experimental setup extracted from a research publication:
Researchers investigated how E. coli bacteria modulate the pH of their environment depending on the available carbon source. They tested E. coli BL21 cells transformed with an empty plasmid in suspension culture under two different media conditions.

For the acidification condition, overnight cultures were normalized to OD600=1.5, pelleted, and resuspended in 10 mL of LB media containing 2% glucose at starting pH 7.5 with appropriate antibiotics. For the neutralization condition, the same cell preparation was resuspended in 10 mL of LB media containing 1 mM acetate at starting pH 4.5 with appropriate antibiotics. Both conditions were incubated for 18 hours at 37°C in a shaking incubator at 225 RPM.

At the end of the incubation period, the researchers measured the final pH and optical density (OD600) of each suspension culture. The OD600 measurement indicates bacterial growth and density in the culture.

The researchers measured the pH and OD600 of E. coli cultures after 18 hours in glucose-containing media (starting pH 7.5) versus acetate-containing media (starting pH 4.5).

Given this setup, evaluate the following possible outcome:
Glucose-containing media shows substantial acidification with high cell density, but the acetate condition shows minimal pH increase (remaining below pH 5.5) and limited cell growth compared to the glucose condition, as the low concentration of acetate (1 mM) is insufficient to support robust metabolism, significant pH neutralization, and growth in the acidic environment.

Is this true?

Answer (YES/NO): NO